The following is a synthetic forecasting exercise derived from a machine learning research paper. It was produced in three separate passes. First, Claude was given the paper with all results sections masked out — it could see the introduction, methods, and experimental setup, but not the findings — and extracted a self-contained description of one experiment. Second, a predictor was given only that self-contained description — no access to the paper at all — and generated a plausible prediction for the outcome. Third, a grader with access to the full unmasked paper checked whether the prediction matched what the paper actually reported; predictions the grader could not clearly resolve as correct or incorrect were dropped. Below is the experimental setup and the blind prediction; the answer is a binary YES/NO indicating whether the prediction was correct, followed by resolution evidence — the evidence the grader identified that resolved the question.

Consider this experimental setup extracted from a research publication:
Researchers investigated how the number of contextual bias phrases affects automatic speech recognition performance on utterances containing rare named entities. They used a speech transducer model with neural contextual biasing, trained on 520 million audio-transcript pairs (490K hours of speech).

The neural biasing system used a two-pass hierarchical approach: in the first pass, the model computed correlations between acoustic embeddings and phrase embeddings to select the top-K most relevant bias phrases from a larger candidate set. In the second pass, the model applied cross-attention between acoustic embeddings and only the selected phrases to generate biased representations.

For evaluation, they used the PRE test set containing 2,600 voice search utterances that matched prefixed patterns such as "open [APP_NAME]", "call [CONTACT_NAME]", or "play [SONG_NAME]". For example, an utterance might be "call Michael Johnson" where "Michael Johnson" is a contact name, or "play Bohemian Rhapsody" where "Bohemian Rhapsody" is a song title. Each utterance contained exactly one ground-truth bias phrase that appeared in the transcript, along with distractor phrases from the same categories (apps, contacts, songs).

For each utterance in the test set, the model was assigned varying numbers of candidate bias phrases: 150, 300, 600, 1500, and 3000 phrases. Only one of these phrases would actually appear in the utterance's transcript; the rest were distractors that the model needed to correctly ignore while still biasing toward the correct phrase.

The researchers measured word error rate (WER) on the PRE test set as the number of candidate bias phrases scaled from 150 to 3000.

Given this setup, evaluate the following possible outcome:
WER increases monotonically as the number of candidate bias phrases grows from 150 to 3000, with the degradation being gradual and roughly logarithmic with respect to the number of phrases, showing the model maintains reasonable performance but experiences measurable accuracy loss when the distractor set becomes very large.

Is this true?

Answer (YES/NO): YES